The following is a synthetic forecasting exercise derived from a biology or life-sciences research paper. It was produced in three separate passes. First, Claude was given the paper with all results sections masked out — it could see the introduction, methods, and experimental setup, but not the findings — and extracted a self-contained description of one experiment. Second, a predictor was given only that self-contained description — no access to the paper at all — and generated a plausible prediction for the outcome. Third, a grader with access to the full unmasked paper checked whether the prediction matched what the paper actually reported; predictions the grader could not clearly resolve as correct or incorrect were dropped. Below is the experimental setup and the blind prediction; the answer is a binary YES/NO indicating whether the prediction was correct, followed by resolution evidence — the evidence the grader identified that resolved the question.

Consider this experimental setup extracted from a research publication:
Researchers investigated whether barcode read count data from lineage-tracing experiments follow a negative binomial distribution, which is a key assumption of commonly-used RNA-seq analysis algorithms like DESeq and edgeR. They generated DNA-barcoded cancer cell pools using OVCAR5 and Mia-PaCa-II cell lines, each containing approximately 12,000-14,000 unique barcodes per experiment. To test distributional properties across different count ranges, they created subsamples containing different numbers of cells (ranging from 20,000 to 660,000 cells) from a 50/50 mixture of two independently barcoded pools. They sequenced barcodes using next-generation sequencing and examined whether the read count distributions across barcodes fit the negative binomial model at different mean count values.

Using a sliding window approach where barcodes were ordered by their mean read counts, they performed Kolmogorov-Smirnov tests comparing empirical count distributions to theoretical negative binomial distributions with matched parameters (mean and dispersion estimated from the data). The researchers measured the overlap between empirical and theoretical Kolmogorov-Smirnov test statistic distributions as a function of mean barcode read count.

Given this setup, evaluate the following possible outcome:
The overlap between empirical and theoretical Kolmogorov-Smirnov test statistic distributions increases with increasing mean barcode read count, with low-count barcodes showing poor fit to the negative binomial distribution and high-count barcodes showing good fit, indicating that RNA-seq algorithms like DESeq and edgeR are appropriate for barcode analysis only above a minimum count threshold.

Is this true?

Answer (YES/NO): YES